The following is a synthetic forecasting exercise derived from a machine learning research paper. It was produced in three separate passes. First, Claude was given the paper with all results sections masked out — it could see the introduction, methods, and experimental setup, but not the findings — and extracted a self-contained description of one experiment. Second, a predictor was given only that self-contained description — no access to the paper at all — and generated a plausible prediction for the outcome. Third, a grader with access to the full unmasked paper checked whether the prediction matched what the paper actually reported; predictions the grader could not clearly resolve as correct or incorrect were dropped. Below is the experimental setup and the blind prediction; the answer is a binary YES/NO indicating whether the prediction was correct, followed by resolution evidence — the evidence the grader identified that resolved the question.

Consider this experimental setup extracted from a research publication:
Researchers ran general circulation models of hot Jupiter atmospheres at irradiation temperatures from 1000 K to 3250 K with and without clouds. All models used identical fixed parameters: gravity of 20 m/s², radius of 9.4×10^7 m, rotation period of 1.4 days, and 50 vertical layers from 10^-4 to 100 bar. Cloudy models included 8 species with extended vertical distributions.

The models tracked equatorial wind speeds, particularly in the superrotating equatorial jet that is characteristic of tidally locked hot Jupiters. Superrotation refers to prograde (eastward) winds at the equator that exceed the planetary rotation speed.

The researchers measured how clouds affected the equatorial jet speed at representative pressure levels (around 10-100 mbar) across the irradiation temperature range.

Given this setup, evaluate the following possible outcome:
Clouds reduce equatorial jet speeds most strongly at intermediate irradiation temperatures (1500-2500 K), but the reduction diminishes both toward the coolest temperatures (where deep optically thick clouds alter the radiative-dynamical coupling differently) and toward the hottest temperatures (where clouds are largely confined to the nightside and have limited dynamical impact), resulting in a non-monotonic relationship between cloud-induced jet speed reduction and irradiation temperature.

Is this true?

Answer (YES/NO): NO